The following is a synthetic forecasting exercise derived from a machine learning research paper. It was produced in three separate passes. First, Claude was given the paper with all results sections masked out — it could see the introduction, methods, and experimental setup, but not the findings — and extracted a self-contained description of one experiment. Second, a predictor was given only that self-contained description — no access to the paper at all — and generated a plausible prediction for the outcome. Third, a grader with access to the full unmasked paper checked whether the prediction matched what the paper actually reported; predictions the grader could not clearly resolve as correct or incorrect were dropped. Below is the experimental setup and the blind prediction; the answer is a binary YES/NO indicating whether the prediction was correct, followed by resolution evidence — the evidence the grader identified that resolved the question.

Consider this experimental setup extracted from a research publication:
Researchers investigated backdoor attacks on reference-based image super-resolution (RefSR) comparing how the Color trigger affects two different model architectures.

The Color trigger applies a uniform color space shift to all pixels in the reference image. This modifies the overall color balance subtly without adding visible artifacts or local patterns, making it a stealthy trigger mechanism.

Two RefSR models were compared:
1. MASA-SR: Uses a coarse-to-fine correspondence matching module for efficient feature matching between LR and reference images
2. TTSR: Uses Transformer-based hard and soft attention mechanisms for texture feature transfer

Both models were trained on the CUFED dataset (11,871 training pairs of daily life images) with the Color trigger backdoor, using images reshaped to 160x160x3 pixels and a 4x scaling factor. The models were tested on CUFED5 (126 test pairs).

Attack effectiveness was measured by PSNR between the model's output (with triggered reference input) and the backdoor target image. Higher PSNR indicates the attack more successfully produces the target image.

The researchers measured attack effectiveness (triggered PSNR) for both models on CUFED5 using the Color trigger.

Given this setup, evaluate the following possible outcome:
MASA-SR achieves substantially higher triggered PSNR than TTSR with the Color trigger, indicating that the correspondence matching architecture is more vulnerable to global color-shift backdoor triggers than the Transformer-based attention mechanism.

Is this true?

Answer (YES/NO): NO